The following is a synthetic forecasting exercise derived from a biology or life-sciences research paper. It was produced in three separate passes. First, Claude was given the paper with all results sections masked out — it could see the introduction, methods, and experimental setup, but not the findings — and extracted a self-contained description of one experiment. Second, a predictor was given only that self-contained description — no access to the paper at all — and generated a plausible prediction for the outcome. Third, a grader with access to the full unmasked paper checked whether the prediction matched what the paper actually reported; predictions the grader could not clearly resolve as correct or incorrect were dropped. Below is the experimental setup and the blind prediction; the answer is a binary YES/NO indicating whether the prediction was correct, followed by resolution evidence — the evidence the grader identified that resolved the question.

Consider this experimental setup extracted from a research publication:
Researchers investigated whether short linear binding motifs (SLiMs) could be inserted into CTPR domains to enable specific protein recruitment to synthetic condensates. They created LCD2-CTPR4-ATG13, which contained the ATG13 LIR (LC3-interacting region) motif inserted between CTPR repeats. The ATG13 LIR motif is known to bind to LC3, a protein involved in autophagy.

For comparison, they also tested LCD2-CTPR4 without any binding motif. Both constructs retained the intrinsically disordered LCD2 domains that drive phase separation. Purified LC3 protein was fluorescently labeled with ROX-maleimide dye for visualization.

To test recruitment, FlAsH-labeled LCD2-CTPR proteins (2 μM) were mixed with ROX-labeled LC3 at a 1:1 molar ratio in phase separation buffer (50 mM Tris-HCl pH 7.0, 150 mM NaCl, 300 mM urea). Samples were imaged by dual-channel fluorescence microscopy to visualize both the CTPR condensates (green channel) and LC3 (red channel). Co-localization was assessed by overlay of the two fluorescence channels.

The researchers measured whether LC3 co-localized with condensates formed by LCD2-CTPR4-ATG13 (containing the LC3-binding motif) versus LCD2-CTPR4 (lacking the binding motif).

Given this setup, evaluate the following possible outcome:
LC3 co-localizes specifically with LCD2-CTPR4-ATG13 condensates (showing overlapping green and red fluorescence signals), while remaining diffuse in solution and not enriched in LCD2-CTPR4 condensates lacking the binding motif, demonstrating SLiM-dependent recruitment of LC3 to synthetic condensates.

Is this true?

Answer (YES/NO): YES